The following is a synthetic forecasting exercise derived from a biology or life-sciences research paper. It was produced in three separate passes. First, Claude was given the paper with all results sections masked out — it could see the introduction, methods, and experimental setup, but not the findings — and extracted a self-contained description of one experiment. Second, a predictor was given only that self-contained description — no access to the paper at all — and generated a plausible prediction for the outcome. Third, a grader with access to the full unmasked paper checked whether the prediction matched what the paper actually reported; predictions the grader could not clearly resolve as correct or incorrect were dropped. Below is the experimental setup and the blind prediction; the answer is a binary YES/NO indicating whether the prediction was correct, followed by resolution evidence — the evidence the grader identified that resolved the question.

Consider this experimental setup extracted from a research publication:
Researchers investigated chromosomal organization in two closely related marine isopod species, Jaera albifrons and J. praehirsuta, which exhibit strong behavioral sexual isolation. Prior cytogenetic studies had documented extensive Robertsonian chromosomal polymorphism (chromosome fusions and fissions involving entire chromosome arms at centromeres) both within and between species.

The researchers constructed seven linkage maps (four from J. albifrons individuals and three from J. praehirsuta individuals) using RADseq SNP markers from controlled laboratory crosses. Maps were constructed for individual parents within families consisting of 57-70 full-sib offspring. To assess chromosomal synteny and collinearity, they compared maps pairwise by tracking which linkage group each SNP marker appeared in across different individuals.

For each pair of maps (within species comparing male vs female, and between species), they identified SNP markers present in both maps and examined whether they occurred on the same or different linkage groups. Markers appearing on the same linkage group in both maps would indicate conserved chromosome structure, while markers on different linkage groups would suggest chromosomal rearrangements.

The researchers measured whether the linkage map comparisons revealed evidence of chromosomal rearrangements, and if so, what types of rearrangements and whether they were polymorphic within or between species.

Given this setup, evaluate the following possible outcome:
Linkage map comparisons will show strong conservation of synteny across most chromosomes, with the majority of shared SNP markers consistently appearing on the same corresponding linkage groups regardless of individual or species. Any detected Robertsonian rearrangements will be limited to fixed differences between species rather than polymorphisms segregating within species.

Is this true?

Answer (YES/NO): NO